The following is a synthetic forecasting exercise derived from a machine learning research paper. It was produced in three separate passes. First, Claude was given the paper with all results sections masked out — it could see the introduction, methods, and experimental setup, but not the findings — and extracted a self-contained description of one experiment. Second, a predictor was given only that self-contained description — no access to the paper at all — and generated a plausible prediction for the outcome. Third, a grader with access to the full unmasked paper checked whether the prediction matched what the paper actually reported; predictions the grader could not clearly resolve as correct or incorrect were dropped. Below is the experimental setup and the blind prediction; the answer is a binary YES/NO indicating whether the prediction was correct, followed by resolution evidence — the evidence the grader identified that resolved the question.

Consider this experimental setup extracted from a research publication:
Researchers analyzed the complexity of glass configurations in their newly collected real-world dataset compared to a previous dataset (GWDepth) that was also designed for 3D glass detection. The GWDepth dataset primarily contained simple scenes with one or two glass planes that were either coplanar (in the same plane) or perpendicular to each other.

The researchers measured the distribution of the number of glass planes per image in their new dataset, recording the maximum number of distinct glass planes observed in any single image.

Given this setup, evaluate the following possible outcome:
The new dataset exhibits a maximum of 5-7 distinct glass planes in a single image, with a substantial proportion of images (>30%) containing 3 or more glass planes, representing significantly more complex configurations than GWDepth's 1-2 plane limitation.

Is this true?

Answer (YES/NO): NO